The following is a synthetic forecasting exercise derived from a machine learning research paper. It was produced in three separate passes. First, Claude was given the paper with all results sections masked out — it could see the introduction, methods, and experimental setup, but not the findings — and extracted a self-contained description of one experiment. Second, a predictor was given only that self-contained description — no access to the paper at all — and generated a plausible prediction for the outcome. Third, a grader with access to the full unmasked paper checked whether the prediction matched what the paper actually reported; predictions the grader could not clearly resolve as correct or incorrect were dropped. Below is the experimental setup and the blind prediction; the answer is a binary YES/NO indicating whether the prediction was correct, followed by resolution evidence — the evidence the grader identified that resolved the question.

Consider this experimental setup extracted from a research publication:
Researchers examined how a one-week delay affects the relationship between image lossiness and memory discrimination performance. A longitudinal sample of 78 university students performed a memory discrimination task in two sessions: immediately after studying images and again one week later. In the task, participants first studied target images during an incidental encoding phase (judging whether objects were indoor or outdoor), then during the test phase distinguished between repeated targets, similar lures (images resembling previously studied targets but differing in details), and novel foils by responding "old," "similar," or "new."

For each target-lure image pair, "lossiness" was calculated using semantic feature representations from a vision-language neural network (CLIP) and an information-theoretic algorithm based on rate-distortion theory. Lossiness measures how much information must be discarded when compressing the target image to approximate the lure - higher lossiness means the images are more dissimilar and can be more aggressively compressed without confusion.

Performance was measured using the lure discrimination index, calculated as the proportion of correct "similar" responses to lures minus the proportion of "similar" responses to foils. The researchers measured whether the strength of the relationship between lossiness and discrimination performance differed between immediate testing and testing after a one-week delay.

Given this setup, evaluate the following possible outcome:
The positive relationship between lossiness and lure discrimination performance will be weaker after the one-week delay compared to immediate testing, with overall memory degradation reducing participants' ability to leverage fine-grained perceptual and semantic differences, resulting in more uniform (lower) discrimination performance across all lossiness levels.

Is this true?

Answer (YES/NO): YES